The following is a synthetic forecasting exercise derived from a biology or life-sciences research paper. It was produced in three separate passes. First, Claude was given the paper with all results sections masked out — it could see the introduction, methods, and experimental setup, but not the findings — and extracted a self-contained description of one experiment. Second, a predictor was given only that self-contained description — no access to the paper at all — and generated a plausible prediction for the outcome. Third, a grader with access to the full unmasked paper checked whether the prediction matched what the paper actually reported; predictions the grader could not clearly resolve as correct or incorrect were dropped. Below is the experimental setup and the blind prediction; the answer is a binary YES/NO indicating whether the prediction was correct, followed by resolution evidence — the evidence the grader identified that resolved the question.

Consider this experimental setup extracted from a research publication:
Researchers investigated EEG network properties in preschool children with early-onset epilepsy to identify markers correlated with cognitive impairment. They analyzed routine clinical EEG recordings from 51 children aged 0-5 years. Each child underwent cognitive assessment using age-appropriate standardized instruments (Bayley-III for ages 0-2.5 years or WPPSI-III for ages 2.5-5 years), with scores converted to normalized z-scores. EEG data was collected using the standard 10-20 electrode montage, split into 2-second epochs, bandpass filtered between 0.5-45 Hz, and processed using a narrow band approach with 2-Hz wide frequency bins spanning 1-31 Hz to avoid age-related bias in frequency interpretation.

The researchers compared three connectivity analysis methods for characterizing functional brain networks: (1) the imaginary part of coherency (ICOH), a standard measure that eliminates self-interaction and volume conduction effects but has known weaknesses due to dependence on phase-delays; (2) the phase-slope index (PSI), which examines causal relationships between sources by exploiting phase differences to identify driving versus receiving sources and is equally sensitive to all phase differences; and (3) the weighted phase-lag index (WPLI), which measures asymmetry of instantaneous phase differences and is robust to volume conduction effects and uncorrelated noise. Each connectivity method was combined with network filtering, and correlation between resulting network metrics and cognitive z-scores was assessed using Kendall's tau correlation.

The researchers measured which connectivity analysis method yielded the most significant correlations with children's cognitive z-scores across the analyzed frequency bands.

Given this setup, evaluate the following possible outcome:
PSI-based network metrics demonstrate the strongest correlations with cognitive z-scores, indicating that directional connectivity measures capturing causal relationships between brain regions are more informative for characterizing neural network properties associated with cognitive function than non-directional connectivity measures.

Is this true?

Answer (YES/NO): NO